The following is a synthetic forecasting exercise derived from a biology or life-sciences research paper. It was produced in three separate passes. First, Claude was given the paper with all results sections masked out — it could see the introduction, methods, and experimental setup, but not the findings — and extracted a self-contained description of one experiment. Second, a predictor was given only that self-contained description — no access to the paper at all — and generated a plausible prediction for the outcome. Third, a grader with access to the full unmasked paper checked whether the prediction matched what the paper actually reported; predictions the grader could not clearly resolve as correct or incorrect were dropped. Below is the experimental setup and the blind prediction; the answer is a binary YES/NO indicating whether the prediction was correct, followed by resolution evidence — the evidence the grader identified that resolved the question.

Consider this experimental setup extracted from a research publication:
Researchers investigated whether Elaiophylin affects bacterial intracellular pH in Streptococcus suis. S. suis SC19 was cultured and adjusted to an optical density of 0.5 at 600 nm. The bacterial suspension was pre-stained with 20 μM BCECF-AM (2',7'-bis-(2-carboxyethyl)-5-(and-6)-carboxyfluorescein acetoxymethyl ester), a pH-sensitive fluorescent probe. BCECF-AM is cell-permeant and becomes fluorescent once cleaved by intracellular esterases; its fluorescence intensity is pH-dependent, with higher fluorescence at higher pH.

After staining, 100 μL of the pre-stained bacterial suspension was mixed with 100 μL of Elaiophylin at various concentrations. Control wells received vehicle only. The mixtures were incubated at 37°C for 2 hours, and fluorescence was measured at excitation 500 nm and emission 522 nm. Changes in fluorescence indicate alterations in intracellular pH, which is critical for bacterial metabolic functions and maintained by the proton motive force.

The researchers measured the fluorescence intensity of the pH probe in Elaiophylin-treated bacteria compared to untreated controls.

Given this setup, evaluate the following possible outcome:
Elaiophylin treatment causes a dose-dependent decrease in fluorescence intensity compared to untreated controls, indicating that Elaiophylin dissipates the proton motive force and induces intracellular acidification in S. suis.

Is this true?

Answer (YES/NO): NO